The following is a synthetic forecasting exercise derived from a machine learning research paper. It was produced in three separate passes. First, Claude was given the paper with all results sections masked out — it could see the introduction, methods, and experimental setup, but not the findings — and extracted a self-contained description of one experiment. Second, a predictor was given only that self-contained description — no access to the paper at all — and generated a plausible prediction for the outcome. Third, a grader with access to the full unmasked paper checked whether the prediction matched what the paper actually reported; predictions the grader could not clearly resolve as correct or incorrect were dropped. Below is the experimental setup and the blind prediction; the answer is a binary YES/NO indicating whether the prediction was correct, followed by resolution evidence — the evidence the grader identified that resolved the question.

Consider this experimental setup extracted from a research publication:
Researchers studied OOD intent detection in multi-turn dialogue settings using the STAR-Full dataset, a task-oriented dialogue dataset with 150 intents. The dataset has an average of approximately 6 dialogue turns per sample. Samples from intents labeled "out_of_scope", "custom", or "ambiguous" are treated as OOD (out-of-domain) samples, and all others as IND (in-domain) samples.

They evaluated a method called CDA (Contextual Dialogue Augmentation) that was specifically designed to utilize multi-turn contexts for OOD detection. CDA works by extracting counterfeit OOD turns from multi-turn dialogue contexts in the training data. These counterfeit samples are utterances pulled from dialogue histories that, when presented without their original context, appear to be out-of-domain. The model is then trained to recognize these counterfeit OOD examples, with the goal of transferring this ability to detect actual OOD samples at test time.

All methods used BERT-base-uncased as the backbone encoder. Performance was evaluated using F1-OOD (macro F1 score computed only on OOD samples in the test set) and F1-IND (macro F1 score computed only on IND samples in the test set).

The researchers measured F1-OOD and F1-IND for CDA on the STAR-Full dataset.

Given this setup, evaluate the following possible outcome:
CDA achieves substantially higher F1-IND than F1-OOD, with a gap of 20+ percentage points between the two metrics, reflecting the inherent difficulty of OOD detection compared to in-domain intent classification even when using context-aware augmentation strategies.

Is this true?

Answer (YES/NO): YES